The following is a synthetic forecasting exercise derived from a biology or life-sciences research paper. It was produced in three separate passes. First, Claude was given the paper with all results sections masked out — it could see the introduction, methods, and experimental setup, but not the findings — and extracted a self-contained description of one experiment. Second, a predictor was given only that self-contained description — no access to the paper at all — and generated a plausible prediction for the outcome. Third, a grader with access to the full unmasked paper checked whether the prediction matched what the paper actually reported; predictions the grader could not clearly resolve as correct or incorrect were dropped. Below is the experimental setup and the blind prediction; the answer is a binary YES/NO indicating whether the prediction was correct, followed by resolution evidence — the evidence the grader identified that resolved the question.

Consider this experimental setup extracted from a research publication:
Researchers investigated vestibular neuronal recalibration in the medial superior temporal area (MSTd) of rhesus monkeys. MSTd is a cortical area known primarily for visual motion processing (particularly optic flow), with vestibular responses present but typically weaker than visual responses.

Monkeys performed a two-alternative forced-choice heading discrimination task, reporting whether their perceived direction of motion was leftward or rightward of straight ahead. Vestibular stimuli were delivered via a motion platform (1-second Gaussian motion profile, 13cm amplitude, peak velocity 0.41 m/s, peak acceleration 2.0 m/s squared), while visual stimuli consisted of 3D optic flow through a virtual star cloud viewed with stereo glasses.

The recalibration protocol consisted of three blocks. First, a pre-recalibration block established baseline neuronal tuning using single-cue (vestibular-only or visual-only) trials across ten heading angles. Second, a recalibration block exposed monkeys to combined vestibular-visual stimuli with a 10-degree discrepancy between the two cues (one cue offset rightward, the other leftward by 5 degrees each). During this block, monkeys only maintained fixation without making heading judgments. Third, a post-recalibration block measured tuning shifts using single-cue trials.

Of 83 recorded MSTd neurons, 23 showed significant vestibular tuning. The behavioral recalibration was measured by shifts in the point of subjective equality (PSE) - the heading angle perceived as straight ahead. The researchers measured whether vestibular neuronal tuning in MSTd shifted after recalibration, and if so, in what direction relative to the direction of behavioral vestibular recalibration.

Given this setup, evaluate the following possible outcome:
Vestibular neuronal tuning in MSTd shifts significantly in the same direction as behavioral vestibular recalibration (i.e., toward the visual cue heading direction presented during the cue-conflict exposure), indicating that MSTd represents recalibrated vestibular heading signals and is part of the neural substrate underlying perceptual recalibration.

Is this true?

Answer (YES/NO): YES